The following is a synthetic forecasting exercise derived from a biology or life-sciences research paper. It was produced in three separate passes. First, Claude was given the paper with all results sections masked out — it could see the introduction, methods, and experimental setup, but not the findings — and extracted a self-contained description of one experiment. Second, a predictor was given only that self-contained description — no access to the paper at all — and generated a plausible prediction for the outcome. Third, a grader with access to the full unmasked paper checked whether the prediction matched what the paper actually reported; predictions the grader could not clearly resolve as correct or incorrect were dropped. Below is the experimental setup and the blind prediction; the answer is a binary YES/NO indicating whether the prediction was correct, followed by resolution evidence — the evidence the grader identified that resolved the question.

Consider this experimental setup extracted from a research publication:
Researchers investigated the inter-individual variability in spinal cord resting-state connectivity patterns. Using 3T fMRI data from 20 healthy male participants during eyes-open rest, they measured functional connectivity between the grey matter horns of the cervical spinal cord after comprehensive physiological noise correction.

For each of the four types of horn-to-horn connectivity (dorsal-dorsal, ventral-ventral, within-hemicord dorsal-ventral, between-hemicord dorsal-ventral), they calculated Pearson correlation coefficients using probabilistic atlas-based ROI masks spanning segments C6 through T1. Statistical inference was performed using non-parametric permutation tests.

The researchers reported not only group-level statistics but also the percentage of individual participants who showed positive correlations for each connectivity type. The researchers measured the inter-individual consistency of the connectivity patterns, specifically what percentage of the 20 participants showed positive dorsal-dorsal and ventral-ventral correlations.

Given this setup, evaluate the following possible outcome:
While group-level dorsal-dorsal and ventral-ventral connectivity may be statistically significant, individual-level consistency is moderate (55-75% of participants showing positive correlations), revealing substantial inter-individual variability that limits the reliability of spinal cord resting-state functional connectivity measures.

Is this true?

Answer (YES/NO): NO